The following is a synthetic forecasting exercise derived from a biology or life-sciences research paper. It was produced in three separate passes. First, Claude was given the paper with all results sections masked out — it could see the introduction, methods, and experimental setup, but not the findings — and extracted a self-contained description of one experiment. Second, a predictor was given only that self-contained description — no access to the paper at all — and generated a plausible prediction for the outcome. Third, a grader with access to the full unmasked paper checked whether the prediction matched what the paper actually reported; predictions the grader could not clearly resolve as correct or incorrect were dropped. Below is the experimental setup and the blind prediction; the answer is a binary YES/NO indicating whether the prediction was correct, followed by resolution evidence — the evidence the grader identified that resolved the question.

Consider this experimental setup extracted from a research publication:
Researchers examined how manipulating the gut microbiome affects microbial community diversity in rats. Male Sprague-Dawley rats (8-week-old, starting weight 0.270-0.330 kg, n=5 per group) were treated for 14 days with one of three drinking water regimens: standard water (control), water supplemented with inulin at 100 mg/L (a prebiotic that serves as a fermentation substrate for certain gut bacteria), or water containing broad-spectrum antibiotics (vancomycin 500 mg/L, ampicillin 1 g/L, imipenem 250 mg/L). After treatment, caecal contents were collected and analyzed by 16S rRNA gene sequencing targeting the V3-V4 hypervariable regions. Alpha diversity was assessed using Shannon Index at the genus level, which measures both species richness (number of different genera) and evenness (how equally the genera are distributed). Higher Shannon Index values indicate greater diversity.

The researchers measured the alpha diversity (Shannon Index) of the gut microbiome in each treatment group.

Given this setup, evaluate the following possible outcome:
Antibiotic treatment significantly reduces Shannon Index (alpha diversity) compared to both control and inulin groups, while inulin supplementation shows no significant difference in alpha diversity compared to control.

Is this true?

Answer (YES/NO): NO